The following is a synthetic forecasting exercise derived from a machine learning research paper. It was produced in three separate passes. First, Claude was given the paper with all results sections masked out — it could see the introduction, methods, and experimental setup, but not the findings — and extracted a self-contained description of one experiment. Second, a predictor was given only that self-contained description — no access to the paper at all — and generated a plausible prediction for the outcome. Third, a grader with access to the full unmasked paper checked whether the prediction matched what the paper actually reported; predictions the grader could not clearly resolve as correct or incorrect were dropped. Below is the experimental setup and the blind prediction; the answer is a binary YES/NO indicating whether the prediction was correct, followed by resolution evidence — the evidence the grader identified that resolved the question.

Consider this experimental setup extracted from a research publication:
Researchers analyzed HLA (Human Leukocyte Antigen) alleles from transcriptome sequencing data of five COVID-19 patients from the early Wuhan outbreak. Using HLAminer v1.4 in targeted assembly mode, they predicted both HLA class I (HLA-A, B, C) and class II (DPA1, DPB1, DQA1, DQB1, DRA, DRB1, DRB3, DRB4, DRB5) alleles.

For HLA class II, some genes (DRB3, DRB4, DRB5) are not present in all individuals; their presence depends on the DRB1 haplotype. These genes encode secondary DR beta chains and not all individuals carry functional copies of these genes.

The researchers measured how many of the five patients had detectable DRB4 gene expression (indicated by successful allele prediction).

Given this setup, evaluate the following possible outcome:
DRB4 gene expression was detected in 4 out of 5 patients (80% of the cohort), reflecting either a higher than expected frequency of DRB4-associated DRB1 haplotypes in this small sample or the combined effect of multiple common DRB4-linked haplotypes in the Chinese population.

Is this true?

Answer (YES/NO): NO